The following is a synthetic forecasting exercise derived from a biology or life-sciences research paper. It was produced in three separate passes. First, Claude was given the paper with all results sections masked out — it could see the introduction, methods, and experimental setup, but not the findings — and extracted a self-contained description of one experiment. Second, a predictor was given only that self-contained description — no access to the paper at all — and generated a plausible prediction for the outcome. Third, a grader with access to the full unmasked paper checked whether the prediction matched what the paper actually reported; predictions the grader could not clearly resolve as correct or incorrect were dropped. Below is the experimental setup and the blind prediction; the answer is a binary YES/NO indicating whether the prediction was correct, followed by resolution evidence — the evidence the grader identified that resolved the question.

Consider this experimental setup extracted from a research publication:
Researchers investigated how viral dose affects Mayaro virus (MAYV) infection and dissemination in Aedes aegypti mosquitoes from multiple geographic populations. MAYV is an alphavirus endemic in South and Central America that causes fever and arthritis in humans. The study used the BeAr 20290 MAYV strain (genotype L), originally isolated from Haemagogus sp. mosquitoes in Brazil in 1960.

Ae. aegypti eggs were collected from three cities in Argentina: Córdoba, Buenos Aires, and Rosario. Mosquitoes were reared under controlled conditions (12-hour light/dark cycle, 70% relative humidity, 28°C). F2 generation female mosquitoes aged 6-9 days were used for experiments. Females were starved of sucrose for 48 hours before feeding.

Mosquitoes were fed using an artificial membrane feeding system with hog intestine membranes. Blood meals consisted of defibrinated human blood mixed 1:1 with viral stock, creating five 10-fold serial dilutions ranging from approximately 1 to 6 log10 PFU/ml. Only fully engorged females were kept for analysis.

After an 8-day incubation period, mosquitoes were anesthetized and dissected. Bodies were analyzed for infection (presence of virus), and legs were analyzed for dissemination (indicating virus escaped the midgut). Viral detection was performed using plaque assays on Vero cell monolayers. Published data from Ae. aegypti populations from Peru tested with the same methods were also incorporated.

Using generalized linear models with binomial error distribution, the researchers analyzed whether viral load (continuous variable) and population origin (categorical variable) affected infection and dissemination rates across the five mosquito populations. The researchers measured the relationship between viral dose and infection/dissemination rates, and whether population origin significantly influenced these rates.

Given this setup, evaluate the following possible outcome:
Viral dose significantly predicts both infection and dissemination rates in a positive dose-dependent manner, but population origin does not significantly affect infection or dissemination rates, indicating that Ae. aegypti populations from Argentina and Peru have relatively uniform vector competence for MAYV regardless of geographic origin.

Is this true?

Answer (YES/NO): YES